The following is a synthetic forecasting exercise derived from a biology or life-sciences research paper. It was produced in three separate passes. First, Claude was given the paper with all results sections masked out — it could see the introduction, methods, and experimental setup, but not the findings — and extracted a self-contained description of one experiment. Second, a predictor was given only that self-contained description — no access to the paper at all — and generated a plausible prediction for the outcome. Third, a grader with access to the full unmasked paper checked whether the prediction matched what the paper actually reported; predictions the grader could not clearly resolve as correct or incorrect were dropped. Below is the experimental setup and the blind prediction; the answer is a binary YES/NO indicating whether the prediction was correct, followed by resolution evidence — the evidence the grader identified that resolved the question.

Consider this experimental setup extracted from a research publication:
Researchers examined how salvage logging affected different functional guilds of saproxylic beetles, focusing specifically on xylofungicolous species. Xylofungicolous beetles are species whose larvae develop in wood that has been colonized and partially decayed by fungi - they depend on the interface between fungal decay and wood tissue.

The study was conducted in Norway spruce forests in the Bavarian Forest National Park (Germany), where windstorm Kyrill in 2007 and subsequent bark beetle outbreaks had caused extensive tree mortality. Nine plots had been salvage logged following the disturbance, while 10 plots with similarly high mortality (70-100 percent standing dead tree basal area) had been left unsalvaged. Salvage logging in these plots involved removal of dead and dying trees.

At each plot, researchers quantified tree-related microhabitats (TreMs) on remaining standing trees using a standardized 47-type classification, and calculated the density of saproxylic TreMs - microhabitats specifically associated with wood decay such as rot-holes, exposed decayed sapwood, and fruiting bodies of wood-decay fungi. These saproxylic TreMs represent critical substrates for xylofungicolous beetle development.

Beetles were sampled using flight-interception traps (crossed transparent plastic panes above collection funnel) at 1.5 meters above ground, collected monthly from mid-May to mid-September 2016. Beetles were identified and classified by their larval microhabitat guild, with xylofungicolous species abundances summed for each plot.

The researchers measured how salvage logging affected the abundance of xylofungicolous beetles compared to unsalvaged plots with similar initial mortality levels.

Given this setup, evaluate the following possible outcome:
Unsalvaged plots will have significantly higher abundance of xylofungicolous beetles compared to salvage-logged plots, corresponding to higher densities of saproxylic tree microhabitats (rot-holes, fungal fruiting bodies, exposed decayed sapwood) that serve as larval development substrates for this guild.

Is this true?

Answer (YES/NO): NO